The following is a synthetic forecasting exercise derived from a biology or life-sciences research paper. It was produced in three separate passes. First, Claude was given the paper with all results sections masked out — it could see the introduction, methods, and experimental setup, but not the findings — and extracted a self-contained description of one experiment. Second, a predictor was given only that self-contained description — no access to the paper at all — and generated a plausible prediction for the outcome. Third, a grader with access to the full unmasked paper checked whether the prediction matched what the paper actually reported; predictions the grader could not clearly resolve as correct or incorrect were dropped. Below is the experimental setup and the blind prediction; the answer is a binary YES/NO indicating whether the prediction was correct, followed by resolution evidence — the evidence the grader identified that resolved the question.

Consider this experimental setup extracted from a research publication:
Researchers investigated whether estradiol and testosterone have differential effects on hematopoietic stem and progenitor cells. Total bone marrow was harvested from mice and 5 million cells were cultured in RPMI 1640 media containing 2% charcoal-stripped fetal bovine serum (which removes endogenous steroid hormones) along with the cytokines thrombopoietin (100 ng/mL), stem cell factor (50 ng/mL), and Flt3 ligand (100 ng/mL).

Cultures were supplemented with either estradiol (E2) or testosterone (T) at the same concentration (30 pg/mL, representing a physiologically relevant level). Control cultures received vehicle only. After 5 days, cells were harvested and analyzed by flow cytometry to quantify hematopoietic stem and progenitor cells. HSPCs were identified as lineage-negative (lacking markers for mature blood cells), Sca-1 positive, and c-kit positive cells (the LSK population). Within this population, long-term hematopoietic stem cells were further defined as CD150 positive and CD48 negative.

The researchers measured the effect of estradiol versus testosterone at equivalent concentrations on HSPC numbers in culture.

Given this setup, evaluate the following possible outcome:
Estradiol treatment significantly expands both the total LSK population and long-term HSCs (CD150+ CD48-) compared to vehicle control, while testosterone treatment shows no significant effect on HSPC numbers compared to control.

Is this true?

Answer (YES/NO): NO